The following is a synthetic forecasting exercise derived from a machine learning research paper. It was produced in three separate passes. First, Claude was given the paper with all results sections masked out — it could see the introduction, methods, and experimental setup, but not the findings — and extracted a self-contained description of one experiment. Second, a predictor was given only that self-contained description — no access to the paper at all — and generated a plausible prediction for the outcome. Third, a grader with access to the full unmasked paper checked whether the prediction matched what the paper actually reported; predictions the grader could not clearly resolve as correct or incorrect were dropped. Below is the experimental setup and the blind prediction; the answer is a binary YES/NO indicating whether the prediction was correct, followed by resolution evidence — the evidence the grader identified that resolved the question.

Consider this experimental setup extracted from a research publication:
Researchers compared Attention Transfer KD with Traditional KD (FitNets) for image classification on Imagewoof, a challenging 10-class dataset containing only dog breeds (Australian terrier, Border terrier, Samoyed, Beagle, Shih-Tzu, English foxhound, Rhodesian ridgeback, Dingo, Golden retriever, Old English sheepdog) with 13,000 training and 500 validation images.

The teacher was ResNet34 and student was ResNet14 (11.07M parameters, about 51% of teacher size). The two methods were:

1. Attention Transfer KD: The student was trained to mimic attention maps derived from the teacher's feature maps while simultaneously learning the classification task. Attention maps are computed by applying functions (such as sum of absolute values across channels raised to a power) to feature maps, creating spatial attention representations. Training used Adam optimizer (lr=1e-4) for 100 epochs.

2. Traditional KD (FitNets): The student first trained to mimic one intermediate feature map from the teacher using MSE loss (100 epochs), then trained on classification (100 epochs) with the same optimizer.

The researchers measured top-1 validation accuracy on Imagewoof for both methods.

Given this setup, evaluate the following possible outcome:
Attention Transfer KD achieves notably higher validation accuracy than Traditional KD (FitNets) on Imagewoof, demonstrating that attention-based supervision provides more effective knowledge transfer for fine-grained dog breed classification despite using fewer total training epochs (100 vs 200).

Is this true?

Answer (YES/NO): NO